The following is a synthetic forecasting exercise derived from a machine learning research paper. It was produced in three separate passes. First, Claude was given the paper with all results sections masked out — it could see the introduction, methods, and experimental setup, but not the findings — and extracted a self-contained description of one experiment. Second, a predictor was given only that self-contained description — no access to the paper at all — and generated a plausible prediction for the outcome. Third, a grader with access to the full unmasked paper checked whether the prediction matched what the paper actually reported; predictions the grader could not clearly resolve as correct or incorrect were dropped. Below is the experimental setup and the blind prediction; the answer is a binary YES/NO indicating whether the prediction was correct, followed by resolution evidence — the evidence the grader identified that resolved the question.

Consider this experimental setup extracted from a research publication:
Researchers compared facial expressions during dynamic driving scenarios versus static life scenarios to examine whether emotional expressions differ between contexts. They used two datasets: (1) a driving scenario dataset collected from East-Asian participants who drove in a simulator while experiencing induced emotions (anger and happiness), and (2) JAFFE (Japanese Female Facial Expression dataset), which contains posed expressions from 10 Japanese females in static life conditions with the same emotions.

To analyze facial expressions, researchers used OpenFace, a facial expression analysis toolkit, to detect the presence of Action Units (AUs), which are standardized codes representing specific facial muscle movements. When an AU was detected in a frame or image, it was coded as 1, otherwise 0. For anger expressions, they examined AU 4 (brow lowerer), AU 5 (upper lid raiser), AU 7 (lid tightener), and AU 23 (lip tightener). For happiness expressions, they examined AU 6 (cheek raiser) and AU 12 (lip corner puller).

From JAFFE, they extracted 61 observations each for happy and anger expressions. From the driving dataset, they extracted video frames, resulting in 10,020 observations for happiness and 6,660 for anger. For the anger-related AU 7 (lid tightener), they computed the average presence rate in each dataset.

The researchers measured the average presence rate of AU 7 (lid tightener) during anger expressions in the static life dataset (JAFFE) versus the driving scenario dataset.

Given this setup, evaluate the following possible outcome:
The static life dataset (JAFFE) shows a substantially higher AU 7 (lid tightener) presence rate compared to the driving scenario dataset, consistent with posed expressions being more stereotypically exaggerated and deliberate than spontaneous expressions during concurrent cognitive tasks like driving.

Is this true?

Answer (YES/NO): NO